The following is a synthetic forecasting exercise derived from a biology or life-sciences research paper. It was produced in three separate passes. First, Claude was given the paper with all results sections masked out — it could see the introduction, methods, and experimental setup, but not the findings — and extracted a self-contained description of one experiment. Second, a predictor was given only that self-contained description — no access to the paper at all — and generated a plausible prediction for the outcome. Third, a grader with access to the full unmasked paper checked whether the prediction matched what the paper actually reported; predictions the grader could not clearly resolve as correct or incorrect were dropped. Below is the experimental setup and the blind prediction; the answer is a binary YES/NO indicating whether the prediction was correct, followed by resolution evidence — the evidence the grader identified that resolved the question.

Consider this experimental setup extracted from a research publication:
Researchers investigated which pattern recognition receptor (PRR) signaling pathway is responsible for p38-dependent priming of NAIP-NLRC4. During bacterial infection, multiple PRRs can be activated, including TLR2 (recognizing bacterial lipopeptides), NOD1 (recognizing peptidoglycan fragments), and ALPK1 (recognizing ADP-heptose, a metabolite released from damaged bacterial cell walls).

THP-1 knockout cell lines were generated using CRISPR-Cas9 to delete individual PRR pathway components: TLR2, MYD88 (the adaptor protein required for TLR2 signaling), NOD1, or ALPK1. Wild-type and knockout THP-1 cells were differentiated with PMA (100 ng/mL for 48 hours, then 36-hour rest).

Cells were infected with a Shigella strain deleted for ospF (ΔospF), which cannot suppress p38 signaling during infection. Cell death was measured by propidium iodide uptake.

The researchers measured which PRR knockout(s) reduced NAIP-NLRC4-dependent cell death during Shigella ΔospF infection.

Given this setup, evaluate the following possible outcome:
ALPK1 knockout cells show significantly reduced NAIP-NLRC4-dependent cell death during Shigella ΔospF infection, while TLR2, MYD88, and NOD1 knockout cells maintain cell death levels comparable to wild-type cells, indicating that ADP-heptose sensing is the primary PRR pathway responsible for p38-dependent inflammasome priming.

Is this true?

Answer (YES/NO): NO